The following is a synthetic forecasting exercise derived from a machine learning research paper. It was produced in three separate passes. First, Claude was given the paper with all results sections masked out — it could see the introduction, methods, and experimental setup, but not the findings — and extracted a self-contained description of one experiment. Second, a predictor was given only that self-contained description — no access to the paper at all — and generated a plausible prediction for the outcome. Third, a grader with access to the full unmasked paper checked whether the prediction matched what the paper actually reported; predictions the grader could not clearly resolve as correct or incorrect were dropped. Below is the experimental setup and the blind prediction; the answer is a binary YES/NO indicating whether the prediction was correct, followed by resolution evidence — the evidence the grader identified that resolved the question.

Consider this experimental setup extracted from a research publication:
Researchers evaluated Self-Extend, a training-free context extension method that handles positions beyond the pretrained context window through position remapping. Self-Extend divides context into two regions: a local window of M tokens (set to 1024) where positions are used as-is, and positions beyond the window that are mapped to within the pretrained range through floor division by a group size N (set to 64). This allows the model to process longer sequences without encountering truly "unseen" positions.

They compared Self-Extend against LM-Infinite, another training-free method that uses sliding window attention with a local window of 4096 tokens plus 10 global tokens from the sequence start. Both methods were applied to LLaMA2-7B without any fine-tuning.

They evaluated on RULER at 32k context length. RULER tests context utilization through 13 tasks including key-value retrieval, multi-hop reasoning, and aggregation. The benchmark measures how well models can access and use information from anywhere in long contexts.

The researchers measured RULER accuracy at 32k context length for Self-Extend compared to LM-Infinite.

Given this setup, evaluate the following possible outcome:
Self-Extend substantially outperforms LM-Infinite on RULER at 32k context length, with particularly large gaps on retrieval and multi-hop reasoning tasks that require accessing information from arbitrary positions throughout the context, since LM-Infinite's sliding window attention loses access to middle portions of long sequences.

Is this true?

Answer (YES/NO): NO